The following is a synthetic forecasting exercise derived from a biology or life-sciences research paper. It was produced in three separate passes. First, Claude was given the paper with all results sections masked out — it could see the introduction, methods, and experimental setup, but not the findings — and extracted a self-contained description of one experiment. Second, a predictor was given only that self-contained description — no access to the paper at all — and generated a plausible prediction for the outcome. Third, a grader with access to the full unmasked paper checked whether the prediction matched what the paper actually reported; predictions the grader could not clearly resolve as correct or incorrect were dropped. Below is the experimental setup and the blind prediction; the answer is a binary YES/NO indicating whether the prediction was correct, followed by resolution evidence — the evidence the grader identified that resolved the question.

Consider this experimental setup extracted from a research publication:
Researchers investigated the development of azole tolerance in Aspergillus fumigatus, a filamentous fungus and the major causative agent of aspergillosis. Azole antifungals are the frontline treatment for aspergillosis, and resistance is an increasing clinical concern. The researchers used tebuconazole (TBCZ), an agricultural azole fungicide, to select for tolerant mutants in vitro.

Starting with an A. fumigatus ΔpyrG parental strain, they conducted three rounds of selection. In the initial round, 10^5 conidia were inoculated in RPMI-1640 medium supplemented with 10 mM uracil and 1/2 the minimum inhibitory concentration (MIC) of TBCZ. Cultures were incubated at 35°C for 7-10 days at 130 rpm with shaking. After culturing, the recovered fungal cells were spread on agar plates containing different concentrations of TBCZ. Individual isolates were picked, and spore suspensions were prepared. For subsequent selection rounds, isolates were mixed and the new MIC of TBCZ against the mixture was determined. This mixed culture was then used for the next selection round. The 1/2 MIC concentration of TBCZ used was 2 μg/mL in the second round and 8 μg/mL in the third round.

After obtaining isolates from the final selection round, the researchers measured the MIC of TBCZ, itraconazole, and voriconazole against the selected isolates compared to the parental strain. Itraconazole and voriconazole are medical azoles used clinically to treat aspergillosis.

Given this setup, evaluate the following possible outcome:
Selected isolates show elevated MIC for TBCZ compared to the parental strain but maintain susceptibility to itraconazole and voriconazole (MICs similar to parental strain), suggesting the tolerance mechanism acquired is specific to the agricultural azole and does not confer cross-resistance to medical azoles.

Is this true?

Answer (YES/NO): NO